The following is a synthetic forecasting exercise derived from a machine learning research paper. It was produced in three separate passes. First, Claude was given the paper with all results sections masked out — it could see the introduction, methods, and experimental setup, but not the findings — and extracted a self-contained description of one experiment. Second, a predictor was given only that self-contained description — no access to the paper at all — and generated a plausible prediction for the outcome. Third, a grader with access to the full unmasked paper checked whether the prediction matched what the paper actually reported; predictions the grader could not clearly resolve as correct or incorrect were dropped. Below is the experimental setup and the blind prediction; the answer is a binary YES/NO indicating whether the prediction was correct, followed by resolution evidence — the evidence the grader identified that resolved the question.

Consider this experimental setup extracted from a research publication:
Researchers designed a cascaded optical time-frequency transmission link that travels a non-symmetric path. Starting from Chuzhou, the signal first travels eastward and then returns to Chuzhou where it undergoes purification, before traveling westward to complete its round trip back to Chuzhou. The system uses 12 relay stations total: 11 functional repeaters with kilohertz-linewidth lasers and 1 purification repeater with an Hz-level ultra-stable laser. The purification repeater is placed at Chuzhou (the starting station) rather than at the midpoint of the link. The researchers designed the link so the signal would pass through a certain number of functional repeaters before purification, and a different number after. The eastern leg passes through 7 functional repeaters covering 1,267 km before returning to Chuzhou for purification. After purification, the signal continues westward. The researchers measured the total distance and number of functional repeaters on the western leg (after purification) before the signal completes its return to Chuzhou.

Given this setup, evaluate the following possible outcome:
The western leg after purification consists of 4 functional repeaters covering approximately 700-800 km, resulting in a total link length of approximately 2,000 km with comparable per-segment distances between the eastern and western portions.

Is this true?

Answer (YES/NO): NO